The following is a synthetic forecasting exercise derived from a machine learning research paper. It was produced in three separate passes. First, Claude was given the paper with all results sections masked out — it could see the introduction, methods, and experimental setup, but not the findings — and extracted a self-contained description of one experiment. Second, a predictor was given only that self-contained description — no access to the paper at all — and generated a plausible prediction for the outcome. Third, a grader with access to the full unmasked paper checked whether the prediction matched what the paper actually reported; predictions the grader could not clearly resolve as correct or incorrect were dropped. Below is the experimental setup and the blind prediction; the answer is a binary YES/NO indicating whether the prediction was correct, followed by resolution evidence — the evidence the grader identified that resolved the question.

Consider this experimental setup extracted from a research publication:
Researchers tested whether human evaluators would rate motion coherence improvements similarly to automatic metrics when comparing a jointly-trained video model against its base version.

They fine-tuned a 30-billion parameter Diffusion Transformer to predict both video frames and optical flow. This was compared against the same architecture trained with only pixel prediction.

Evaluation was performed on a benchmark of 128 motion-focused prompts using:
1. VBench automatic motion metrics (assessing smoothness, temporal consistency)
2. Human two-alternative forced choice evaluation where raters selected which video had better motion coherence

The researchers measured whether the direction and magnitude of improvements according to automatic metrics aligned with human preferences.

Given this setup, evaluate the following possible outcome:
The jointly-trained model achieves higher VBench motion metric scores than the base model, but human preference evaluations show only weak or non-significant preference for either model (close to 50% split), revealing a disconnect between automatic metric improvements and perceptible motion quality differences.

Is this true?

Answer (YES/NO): NO